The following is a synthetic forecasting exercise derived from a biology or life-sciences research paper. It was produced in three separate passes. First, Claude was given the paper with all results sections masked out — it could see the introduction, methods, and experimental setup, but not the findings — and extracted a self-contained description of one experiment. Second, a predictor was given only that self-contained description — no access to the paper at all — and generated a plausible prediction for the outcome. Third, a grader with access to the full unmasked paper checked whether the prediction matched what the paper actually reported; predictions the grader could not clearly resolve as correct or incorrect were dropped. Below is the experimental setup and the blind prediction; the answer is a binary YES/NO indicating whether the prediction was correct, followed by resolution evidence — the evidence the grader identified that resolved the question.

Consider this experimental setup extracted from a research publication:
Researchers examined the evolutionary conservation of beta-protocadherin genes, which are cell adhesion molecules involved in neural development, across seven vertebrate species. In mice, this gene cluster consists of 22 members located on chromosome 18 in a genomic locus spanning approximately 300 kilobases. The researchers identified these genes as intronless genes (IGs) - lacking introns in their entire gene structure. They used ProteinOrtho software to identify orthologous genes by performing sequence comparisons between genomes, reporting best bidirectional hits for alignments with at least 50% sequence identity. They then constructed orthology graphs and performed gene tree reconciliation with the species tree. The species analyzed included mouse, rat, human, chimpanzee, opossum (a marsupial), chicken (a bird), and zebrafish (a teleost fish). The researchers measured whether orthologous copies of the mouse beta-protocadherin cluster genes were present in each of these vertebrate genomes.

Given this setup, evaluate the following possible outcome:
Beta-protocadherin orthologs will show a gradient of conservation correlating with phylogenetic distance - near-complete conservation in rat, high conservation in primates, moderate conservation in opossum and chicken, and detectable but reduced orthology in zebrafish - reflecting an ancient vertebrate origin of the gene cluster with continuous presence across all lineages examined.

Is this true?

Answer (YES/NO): NO